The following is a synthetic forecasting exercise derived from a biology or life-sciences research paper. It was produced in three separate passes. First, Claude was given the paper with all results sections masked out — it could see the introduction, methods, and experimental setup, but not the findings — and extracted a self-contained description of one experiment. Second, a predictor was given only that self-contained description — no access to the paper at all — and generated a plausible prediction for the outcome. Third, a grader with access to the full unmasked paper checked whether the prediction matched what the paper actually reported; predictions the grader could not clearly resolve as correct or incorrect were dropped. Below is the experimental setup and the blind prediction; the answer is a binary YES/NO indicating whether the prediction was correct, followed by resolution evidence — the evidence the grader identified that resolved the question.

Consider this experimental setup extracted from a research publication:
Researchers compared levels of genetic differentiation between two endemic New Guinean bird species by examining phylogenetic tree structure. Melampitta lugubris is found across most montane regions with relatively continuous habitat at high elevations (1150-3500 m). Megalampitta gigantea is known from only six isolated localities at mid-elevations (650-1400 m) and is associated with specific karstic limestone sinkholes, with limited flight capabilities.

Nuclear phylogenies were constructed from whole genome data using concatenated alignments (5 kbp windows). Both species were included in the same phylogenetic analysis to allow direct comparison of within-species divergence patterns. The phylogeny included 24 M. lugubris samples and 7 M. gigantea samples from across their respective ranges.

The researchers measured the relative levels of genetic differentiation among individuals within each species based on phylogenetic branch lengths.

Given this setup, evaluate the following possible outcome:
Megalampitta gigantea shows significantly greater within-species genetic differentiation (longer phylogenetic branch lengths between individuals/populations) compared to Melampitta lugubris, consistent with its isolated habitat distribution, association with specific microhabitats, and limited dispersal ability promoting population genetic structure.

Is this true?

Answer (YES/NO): NO